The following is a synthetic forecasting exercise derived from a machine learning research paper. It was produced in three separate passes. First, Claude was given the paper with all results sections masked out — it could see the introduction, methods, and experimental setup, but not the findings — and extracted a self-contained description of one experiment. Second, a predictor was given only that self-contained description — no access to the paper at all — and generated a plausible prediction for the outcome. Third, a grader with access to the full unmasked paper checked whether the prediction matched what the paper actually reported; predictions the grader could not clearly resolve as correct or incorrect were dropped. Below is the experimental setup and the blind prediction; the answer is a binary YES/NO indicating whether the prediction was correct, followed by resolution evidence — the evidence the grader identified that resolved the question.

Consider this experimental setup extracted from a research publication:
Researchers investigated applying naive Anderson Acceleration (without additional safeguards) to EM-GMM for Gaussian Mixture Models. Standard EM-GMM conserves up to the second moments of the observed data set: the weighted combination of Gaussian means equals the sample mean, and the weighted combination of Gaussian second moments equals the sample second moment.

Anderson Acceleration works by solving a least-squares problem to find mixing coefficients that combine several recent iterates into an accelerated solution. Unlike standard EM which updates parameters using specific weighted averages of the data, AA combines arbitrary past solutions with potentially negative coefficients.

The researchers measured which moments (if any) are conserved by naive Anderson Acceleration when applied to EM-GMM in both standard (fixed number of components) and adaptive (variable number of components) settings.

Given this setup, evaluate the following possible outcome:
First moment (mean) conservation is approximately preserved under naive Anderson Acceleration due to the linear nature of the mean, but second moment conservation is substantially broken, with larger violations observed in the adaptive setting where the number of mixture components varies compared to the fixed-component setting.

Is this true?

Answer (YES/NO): NO